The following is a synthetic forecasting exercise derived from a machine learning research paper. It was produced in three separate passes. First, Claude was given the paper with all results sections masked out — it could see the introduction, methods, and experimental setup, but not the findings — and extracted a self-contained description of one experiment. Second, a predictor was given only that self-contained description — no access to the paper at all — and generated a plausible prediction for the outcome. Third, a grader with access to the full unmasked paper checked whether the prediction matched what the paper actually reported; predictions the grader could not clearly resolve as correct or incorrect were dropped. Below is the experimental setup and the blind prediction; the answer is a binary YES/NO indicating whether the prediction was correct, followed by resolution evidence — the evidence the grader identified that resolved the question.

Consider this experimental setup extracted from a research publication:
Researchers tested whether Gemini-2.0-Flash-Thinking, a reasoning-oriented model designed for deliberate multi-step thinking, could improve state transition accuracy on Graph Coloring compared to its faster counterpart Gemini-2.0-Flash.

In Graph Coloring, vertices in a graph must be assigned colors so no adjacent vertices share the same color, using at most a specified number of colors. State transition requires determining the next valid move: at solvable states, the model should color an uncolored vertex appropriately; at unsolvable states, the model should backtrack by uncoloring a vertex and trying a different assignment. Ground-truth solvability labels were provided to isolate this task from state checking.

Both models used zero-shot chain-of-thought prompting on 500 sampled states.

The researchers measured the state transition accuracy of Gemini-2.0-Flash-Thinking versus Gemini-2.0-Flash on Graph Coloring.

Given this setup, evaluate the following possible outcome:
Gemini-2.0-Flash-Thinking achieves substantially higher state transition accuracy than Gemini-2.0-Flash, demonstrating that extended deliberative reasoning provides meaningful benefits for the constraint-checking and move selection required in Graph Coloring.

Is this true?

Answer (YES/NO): NO